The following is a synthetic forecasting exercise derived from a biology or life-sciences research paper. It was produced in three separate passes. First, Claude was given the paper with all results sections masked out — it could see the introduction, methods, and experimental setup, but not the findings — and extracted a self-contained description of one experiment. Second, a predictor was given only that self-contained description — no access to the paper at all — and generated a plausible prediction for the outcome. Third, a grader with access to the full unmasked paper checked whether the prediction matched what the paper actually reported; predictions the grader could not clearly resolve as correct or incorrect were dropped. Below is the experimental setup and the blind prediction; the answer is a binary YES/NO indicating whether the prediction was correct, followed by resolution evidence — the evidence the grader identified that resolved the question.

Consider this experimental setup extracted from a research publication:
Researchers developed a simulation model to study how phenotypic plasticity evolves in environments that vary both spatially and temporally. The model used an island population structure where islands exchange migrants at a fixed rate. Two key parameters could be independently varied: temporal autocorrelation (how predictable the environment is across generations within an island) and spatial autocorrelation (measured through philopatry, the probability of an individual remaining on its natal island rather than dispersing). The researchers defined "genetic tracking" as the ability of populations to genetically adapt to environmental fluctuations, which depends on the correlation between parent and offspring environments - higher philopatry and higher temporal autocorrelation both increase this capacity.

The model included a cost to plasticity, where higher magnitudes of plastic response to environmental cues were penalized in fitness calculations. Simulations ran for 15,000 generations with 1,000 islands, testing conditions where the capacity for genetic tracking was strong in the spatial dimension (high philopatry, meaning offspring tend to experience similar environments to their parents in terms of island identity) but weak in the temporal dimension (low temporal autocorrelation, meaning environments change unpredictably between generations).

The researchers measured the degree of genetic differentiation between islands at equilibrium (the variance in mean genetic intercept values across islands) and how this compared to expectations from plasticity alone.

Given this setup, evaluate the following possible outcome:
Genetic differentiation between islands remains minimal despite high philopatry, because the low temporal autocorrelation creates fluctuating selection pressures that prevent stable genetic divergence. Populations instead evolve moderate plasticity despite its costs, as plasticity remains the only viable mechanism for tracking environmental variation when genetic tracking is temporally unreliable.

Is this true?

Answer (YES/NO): NO